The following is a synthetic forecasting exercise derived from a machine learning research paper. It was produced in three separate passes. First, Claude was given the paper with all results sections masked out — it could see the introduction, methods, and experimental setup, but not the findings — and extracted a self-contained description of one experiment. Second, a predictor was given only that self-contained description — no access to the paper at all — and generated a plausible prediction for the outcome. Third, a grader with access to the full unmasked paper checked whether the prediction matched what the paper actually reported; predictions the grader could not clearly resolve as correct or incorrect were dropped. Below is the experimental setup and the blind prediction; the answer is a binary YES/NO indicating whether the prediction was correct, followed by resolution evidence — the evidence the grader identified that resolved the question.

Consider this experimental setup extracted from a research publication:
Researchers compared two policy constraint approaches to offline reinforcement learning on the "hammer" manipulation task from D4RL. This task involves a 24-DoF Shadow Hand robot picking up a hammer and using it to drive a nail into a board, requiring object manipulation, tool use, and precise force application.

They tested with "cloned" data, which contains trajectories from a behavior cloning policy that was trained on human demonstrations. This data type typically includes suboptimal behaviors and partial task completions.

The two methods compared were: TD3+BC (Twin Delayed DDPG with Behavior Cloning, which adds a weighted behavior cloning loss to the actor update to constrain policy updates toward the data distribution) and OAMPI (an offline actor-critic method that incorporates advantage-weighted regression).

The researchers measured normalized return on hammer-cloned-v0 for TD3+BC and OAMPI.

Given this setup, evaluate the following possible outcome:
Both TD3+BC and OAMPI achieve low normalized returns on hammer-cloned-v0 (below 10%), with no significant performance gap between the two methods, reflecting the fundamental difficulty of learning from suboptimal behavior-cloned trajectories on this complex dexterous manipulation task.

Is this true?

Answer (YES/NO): NO